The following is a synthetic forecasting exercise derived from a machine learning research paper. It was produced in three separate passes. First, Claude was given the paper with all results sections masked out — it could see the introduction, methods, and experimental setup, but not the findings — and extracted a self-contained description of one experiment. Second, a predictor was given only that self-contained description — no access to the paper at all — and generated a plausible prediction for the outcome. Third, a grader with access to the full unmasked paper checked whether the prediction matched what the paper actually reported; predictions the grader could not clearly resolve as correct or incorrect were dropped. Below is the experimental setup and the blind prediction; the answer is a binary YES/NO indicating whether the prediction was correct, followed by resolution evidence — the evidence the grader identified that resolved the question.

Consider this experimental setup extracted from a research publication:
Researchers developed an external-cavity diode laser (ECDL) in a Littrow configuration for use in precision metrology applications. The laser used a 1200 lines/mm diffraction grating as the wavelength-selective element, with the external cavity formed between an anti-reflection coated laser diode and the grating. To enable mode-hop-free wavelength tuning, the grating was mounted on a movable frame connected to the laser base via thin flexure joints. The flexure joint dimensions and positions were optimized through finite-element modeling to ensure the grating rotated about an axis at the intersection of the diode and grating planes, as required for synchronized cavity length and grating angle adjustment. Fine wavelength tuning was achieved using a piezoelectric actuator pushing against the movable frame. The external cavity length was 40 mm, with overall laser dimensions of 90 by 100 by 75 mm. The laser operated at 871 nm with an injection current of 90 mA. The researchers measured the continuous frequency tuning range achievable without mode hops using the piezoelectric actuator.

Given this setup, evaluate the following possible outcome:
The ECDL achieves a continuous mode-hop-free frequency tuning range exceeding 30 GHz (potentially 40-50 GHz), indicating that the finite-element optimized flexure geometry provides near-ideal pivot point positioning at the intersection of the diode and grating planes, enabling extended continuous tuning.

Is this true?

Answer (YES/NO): NO